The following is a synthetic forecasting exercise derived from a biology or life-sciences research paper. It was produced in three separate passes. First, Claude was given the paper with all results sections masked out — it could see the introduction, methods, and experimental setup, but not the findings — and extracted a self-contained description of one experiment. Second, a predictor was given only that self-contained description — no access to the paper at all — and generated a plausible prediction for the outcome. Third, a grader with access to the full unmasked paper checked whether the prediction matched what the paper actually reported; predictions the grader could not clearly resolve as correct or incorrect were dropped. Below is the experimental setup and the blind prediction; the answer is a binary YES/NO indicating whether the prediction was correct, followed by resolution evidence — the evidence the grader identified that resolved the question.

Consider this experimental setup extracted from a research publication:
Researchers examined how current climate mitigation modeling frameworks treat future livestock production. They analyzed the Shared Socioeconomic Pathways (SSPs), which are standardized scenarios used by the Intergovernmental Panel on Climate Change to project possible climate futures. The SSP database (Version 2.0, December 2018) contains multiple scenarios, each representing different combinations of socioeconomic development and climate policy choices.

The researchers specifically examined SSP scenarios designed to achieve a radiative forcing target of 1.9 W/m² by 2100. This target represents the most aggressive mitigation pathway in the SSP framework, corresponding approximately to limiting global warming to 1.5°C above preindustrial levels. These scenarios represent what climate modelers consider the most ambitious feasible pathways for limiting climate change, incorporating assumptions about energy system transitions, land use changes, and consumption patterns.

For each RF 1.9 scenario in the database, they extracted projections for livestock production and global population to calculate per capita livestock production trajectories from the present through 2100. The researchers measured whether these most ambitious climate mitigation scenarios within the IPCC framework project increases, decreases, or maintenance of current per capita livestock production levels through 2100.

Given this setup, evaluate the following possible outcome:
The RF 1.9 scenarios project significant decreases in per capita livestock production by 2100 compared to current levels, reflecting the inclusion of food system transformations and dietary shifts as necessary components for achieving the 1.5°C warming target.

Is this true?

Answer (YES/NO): NO